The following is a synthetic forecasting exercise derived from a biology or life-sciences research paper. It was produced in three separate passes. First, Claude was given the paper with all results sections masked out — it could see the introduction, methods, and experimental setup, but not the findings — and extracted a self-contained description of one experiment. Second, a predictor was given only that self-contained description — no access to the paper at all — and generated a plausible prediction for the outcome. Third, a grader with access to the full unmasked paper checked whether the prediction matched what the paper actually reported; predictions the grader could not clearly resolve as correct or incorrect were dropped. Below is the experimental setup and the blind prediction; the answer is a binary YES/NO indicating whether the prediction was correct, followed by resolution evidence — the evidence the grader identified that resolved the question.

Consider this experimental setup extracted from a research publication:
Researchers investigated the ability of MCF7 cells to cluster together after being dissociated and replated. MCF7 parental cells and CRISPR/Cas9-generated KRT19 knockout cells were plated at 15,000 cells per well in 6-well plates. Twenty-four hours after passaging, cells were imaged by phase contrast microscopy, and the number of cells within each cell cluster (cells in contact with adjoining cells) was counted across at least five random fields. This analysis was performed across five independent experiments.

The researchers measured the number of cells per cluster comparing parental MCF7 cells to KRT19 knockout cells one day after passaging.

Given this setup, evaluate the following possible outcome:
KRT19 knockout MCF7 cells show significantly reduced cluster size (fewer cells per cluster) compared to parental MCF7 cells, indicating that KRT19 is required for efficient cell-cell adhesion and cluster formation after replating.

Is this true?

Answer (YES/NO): YES